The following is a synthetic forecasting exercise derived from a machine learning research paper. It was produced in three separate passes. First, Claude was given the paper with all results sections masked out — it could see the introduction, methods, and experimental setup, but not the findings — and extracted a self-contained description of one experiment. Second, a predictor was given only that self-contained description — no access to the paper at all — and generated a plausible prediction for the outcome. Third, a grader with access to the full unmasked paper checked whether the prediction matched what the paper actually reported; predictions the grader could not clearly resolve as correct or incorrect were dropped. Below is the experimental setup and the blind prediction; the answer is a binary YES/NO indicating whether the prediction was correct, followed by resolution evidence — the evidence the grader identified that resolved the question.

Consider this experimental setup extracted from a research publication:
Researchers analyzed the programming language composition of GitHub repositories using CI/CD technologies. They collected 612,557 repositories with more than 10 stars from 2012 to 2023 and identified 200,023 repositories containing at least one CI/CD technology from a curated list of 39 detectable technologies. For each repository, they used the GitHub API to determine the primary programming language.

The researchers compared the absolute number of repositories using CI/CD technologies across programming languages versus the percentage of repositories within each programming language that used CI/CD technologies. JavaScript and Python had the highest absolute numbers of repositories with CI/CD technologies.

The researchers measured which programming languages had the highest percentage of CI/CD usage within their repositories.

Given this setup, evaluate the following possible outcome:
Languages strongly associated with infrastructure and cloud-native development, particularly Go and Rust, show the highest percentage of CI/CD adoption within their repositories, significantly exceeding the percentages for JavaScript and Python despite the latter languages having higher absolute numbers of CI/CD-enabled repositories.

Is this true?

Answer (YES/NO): YES